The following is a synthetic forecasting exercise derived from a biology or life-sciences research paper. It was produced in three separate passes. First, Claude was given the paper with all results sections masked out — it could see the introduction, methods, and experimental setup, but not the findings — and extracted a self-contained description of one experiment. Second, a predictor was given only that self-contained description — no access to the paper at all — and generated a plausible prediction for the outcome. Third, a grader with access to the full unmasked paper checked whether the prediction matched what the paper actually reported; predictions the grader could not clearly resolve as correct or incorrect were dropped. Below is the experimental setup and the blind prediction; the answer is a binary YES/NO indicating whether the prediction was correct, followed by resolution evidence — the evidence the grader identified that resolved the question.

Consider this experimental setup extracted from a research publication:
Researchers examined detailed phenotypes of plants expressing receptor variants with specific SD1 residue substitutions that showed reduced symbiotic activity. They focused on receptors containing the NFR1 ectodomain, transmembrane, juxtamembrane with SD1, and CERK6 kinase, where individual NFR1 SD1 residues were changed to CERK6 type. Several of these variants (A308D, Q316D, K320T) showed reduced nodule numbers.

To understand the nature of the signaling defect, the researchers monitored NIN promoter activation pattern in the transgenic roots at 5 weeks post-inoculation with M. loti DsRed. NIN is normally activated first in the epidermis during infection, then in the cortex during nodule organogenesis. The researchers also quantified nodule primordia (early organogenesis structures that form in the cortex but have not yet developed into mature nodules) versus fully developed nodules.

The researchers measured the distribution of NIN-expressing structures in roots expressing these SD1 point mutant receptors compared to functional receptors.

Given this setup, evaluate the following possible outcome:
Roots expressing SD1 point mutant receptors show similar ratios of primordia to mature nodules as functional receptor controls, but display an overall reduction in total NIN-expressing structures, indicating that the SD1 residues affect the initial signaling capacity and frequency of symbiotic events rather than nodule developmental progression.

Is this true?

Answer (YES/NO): NO